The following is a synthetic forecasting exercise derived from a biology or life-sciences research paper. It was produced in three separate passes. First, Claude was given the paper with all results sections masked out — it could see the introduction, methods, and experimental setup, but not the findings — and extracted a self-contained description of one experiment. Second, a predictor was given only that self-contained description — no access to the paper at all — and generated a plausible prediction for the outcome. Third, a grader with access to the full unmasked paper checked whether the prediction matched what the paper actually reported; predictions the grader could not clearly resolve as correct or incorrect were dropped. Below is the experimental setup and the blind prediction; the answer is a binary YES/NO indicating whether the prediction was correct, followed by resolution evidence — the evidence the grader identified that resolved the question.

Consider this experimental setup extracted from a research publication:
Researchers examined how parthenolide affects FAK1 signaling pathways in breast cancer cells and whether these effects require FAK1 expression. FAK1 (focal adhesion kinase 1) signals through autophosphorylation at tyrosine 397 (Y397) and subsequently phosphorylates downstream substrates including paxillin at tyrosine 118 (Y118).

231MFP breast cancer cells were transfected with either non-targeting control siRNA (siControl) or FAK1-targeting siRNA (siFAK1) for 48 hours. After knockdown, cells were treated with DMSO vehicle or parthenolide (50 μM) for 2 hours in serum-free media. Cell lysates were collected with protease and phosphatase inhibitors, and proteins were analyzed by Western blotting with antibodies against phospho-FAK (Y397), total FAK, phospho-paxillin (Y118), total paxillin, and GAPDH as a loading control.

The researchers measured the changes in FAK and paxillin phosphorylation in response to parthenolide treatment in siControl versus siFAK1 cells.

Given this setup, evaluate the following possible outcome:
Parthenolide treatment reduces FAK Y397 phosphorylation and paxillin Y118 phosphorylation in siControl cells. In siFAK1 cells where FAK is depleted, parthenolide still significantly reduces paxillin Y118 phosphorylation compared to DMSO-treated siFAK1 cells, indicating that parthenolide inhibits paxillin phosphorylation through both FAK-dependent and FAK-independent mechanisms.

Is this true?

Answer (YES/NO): NO